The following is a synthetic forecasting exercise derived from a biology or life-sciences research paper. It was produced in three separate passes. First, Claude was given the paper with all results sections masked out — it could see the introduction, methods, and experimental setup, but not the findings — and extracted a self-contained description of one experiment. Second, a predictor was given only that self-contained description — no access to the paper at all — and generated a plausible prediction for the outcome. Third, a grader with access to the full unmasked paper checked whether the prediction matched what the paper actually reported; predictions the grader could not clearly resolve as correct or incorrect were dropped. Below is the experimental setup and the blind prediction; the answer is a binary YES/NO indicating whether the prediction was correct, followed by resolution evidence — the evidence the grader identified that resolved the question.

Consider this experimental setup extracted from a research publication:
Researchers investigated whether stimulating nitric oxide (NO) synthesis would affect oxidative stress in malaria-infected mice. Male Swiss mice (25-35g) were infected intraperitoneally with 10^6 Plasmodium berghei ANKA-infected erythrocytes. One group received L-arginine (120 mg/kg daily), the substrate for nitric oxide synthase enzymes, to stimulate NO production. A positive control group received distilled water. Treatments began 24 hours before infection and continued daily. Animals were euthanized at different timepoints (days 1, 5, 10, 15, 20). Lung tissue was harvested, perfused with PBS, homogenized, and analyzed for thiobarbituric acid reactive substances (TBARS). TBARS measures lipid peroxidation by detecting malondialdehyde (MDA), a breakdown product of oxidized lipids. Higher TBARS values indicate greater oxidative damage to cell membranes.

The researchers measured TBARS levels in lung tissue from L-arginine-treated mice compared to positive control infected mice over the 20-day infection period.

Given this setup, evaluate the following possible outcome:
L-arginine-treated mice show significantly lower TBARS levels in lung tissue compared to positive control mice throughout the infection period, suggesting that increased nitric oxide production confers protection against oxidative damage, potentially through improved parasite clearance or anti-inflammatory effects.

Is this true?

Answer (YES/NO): NO